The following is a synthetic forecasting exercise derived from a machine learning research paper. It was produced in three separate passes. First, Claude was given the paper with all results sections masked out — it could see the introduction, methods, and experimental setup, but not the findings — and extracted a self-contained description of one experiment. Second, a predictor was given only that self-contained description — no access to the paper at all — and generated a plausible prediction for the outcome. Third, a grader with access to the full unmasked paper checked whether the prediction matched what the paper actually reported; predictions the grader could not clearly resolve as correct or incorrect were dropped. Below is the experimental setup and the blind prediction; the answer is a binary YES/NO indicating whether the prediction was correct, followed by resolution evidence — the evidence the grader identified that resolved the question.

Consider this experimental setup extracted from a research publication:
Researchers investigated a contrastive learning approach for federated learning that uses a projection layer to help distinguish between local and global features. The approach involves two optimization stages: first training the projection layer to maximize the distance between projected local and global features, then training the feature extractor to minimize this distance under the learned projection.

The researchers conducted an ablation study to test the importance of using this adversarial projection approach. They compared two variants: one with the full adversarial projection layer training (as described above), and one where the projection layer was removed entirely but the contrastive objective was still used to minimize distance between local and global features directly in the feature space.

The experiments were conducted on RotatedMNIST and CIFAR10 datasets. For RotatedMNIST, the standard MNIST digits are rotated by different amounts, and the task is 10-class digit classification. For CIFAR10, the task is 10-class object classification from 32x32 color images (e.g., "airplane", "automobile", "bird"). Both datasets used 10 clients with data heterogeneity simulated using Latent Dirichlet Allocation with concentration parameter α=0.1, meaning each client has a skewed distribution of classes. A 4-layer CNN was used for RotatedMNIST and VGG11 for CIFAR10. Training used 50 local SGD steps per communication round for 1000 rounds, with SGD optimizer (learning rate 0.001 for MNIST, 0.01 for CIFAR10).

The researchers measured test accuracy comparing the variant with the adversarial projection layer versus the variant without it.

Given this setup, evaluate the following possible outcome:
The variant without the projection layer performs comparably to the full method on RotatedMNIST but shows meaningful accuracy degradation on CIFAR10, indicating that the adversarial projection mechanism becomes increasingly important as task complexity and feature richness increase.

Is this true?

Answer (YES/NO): NO